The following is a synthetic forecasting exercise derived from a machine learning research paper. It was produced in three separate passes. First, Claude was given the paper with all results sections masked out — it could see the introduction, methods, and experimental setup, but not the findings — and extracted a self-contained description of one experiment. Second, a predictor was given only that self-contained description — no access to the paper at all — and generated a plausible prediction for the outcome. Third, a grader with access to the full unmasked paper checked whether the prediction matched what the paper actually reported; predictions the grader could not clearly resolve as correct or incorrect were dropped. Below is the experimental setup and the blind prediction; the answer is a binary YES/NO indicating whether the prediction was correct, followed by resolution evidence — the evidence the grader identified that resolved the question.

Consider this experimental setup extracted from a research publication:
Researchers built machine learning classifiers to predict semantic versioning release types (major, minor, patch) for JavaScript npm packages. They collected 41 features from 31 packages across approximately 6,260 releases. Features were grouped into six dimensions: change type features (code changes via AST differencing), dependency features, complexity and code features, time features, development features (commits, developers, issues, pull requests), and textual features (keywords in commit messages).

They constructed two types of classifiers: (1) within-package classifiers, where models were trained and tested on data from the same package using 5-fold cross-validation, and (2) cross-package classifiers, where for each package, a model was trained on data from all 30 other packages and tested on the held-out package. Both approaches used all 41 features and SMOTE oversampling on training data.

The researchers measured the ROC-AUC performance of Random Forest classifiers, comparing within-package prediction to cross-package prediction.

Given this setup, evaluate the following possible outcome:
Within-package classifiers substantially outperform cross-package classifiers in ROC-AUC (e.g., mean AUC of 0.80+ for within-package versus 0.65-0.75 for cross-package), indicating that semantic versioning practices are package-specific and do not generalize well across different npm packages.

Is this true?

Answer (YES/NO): NO